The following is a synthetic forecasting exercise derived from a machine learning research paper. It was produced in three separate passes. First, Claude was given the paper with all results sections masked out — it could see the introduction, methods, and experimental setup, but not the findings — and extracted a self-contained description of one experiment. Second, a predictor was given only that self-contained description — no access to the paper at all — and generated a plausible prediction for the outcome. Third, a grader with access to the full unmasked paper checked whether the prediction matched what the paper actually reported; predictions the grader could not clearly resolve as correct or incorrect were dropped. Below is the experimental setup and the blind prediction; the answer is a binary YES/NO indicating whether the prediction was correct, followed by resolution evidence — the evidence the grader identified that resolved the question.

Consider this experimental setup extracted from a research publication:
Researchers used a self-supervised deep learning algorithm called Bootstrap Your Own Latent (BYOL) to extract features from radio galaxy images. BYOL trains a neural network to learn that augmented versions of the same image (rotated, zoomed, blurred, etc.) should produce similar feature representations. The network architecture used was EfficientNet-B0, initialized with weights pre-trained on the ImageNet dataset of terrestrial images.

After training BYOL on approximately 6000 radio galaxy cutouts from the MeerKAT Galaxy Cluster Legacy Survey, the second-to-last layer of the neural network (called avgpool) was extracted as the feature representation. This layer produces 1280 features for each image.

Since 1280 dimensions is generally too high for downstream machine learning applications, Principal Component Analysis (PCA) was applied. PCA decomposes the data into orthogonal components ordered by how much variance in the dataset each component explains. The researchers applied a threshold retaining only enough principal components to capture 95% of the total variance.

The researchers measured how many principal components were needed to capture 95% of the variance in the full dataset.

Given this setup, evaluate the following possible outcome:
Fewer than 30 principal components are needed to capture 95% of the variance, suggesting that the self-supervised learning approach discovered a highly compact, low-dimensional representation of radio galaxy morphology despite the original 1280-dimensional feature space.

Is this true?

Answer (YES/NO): NO